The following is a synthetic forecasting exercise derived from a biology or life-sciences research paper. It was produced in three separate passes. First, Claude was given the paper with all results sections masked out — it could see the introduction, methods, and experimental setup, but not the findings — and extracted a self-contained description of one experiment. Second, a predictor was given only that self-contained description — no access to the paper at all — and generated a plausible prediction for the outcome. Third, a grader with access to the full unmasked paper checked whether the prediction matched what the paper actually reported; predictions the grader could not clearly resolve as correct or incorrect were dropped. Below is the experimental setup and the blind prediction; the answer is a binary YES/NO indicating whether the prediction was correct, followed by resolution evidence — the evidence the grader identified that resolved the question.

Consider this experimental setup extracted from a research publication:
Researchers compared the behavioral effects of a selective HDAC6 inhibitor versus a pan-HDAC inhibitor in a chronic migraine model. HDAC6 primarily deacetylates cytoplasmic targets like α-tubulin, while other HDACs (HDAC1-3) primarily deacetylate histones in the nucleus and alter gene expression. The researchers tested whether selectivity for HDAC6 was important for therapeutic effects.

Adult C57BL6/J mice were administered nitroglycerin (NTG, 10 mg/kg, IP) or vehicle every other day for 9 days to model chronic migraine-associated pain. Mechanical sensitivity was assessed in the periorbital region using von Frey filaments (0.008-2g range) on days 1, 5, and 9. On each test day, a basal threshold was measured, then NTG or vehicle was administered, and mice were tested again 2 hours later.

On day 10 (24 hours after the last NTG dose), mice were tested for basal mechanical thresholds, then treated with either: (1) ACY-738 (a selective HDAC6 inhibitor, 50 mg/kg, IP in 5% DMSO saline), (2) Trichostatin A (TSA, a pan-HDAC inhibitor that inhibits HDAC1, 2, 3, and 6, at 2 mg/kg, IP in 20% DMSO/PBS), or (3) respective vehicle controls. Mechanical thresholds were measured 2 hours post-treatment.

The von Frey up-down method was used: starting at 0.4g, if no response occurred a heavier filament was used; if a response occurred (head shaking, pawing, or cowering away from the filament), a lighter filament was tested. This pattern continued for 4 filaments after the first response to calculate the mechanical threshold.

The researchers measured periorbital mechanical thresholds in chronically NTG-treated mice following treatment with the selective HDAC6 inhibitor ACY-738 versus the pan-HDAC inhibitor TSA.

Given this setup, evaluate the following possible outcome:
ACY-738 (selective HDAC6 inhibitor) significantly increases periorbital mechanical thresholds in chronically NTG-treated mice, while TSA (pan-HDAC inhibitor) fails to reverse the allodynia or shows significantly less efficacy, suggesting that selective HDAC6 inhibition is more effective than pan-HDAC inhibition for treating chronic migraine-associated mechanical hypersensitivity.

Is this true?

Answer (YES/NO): NO